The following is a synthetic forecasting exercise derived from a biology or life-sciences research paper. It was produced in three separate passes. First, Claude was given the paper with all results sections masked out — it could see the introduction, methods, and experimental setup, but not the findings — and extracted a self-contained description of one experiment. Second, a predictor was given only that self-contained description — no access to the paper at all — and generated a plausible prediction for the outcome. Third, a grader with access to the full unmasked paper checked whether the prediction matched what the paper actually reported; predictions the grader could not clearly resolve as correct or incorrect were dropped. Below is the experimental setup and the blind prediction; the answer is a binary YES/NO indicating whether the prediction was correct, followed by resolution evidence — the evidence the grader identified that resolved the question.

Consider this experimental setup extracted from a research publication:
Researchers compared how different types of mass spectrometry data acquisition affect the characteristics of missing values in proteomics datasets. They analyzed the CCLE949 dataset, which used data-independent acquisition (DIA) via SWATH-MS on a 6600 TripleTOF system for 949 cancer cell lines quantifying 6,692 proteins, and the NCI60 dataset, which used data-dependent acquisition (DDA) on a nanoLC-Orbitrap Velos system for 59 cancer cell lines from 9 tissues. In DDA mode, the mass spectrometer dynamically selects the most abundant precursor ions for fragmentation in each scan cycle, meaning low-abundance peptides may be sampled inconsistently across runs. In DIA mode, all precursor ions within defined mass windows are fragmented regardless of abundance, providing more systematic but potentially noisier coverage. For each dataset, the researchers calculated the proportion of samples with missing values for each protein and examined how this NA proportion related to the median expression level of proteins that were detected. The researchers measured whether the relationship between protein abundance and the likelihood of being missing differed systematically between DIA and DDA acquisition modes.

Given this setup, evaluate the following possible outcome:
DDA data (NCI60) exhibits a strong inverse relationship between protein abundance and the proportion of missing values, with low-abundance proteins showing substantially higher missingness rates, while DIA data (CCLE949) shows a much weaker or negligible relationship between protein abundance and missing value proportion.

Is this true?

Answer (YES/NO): NO